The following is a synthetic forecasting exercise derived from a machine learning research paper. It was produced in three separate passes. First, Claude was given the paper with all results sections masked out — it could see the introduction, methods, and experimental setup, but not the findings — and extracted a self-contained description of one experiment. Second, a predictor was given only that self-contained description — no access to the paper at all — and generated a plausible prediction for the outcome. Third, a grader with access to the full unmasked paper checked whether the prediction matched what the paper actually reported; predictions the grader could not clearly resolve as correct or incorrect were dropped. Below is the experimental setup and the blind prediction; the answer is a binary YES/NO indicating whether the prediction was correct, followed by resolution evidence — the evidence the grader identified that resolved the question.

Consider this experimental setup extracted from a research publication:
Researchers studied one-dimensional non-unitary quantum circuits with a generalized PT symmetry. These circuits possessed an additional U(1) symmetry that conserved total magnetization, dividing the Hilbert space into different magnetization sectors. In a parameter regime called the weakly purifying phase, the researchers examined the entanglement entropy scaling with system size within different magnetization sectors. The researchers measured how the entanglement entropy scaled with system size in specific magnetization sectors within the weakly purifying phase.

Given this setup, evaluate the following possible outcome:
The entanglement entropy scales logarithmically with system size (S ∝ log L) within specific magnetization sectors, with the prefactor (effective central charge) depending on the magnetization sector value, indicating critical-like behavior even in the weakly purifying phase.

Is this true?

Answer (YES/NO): YES